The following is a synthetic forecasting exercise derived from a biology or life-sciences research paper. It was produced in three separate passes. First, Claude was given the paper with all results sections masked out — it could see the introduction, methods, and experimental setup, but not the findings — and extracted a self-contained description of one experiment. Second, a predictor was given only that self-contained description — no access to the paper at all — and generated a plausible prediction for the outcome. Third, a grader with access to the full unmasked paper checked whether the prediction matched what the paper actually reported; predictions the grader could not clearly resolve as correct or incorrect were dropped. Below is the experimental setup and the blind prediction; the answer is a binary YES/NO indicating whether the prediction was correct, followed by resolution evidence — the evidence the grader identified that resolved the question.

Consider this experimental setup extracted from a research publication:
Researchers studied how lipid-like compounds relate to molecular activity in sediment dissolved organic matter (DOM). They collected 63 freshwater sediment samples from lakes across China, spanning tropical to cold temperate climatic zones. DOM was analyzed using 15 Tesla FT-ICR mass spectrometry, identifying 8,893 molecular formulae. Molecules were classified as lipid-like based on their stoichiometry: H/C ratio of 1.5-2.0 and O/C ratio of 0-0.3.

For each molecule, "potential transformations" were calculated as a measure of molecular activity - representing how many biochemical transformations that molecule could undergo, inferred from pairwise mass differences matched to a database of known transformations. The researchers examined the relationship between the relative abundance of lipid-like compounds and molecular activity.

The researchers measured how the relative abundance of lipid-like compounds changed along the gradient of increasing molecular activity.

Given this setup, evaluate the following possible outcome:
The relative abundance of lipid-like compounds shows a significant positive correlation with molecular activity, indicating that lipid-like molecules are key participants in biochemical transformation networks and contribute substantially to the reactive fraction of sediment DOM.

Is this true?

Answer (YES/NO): NO